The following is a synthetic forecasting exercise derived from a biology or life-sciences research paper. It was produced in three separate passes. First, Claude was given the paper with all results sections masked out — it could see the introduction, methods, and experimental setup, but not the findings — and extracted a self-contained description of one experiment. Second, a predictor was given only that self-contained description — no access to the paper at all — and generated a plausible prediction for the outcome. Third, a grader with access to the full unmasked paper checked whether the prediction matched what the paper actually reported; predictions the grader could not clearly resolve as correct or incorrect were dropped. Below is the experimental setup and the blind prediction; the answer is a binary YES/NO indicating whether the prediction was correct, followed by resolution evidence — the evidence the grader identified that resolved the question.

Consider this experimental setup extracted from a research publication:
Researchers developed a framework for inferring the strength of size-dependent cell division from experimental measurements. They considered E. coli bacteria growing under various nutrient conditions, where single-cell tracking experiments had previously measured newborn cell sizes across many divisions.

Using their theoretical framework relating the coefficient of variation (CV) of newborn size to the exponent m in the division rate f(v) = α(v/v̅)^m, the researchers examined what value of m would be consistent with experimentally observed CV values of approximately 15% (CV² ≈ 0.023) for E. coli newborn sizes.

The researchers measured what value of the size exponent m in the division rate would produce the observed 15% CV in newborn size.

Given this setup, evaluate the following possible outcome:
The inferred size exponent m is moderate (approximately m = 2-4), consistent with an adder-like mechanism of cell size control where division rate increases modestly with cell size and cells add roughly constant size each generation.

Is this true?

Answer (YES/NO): NO